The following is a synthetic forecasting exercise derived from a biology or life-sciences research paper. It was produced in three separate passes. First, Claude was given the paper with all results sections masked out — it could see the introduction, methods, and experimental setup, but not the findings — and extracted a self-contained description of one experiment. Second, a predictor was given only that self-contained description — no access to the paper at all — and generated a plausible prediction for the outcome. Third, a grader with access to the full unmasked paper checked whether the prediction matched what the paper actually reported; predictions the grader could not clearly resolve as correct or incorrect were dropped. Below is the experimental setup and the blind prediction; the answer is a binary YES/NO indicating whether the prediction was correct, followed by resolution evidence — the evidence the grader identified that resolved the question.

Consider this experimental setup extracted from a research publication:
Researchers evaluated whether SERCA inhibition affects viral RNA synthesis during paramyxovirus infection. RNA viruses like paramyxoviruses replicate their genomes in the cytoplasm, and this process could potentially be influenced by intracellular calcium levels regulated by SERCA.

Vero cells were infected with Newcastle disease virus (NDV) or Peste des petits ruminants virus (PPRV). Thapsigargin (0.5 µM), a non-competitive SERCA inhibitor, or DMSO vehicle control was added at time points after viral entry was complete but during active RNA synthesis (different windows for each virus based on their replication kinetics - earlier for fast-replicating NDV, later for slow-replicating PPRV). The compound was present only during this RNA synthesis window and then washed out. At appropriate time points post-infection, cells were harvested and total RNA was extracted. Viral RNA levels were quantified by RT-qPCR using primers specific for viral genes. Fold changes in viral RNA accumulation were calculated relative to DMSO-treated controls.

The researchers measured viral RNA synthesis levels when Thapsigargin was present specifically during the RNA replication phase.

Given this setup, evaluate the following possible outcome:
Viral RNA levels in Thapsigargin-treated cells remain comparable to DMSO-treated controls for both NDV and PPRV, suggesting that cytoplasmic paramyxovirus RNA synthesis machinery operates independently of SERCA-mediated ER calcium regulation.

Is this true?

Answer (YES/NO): YES